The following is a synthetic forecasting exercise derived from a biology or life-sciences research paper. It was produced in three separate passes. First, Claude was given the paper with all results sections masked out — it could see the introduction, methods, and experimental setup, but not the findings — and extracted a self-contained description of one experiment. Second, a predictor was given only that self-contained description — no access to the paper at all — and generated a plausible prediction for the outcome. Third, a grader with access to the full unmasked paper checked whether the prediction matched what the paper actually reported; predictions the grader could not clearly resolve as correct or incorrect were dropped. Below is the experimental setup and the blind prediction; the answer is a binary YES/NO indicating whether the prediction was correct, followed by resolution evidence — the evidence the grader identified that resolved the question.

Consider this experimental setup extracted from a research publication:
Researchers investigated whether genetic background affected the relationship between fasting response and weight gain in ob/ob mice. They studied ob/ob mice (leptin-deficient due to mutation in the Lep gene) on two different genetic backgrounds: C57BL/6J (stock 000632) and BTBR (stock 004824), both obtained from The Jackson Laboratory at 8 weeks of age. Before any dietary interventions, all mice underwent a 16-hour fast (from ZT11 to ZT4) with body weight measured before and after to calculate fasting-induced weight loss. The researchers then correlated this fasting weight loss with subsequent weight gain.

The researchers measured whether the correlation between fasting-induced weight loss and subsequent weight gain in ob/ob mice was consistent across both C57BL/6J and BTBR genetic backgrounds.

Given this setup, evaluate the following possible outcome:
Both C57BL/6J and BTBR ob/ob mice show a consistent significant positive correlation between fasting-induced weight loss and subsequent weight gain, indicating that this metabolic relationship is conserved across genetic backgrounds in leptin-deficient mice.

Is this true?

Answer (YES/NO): NO